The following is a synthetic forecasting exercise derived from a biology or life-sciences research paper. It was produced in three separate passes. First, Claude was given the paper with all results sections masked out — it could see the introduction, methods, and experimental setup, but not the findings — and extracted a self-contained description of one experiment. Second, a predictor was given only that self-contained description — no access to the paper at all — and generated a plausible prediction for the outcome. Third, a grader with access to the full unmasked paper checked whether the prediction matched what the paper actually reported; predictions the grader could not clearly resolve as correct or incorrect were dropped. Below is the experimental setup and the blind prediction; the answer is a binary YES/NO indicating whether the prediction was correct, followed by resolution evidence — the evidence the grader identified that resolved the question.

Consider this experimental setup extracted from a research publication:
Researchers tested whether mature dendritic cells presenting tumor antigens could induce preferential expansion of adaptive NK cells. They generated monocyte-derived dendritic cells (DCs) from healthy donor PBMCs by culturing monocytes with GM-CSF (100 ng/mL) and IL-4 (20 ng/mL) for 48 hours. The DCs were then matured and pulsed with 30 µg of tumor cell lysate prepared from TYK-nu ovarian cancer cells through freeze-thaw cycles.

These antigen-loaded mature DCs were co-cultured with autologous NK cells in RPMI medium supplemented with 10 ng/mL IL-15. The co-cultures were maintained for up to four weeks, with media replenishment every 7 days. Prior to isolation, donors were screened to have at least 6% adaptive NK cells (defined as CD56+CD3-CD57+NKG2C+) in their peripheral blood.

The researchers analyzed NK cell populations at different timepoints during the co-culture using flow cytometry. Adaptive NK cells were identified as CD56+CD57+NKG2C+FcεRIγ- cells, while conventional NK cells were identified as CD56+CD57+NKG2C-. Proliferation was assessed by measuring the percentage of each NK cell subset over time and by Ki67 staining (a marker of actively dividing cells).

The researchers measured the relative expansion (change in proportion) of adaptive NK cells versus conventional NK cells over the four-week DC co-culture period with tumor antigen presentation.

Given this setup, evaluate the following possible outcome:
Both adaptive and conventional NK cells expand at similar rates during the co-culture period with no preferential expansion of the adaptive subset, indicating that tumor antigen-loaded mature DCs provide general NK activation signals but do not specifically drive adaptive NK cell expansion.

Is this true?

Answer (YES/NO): NO